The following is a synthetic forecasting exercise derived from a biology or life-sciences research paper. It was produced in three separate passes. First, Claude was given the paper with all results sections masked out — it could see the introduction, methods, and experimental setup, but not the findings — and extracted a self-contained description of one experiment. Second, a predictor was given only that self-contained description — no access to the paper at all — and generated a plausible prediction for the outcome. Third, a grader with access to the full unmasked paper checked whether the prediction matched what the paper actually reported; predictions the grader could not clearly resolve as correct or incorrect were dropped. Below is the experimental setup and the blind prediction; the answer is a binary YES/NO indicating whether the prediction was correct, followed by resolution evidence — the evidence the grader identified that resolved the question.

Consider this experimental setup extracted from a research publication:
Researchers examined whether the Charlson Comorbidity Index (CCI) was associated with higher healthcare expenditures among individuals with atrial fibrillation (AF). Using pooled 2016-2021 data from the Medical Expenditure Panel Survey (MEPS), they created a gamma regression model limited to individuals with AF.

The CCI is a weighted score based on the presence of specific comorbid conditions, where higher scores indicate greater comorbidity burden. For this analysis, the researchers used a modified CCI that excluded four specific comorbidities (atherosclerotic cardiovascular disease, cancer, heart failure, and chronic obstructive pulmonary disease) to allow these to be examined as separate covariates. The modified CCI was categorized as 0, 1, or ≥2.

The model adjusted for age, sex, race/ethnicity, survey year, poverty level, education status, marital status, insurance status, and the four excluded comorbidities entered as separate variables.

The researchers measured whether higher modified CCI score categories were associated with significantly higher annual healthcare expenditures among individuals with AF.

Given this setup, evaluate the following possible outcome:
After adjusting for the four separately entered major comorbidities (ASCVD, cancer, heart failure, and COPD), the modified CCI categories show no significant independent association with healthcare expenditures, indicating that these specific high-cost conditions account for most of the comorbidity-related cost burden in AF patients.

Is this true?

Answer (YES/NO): NO